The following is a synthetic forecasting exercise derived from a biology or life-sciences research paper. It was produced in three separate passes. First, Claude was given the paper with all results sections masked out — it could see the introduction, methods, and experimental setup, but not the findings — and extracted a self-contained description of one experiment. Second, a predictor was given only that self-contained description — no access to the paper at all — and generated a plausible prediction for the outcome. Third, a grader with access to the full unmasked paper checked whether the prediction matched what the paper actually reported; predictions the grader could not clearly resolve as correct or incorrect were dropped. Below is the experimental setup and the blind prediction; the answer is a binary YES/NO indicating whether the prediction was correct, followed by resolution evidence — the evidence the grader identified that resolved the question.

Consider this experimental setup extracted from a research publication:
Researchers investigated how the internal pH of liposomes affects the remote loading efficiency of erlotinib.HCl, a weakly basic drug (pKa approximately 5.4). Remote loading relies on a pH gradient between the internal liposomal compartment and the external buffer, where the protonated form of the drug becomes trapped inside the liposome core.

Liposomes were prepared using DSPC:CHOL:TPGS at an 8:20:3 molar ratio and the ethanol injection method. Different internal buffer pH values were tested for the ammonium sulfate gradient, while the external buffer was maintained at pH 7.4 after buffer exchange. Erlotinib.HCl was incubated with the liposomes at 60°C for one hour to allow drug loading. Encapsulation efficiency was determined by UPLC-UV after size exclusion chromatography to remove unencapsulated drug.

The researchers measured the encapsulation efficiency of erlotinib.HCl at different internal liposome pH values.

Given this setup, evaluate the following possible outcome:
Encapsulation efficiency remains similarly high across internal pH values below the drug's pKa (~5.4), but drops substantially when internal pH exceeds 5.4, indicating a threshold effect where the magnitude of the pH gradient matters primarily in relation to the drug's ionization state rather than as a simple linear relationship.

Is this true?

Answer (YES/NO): NO